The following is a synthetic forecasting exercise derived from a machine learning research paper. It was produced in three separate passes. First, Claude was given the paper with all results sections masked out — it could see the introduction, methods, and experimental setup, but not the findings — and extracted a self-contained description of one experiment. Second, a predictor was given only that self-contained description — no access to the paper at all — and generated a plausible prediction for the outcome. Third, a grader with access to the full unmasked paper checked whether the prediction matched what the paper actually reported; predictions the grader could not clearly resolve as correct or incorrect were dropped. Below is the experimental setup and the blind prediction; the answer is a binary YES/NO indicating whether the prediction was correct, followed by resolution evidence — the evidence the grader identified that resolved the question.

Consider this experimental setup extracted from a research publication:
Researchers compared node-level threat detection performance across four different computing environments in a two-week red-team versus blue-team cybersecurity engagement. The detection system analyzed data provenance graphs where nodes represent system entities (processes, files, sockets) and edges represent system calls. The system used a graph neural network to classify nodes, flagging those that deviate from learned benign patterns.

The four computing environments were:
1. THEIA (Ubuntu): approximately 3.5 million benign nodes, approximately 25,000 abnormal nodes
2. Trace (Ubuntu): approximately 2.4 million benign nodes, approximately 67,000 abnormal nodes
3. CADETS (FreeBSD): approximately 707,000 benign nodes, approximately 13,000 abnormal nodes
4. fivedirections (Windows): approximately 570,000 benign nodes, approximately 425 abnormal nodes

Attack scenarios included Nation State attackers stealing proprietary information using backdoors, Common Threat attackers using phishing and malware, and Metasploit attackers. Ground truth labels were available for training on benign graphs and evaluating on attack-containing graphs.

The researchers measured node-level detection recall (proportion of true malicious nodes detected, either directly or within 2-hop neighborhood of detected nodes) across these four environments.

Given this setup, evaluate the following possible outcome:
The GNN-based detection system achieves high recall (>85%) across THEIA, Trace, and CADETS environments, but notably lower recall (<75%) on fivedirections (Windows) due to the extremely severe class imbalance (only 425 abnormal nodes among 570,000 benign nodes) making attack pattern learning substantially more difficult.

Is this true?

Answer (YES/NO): NO